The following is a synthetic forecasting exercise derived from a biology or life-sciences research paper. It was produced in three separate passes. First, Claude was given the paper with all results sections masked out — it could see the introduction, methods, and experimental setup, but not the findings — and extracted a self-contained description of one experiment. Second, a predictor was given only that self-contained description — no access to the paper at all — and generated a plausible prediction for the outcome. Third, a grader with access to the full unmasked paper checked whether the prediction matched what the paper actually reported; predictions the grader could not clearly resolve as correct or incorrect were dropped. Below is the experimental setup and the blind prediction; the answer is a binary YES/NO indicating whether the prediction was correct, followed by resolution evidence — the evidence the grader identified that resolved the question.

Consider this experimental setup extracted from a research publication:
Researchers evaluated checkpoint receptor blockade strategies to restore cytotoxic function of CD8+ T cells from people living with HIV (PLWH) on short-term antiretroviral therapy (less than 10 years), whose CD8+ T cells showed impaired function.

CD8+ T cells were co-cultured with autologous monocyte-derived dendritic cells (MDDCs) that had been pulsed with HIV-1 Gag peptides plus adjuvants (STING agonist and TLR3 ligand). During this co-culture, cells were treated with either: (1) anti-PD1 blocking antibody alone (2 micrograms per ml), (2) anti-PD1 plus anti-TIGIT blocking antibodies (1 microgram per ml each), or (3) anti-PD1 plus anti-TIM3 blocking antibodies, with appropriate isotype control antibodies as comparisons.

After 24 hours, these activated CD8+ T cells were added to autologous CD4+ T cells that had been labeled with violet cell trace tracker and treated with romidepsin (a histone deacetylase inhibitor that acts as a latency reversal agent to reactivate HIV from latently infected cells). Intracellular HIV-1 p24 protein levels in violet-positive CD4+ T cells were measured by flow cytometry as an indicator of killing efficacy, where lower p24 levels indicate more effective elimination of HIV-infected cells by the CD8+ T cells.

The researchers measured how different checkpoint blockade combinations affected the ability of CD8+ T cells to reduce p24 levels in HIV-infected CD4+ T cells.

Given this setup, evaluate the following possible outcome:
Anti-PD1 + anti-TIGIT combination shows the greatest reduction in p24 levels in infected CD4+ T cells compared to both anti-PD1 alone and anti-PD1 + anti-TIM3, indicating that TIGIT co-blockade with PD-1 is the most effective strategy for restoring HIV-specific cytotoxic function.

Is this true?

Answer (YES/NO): NO